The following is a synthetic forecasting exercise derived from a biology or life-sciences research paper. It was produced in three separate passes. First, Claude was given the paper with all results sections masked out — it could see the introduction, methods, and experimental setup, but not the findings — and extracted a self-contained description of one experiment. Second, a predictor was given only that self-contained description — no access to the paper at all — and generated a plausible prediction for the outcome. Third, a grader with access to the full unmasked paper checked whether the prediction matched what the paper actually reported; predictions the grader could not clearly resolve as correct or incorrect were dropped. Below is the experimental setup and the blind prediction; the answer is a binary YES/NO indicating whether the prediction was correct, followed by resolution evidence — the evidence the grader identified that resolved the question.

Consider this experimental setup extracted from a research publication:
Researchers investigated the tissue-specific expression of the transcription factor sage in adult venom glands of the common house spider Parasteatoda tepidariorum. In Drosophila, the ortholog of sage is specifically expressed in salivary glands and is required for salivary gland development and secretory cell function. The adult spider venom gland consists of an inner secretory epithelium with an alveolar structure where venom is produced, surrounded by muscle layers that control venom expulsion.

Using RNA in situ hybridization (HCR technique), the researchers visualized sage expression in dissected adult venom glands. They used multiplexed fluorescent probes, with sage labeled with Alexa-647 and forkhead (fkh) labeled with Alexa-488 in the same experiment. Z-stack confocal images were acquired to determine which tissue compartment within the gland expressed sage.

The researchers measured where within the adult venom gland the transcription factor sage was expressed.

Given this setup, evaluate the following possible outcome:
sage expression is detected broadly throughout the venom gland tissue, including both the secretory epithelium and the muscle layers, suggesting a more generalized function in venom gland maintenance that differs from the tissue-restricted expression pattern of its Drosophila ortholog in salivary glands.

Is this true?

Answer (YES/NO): NO